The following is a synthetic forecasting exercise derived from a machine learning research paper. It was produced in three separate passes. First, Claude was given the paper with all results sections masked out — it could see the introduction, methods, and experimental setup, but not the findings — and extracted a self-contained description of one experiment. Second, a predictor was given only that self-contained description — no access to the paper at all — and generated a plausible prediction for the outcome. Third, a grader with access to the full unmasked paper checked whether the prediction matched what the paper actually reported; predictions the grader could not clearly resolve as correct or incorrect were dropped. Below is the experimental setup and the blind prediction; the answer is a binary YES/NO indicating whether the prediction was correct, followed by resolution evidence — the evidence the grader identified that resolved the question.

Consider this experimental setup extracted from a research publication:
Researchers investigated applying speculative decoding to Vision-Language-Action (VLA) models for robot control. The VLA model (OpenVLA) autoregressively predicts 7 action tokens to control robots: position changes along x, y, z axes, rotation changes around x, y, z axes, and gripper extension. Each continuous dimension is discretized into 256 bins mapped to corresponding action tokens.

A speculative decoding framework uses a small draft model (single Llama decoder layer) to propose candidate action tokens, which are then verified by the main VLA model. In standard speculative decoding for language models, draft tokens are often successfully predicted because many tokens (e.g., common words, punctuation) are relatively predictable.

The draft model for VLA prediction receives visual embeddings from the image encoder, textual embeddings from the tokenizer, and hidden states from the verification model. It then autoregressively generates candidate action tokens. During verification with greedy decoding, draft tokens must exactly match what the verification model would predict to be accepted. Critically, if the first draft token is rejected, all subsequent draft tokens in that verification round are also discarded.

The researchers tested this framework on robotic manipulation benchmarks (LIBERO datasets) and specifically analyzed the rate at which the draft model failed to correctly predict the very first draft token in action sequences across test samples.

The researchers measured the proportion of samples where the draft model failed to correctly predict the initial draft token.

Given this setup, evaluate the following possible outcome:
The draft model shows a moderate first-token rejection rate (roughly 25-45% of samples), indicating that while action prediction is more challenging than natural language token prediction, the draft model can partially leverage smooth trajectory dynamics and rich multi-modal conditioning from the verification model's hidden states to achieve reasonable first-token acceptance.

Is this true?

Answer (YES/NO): NO